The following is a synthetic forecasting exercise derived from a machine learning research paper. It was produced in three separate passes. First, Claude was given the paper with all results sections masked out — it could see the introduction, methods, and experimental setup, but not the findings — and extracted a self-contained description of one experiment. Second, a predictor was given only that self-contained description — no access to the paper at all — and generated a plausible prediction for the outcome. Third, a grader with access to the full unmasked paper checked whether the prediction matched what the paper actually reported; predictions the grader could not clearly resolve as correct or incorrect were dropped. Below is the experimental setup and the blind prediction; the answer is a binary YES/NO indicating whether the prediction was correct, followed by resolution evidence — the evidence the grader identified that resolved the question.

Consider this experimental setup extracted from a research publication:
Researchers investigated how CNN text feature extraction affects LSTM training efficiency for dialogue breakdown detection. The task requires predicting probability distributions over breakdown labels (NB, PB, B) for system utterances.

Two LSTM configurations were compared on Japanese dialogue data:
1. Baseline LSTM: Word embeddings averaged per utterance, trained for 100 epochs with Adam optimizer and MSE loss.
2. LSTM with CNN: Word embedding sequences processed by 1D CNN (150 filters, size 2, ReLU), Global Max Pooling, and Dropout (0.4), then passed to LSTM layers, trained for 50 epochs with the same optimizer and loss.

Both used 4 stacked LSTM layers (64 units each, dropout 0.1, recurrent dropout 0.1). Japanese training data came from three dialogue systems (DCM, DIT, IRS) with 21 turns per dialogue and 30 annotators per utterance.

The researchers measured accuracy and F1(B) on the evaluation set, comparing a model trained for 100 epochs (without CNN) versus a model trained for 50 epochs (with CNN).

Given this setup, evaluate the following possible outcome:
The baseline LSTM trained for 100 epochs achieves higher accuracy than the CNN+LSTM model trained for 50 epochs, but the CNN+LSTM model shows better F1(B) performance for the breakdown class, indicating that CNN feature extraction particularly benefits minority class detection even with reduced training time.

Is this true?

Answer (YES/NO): NO